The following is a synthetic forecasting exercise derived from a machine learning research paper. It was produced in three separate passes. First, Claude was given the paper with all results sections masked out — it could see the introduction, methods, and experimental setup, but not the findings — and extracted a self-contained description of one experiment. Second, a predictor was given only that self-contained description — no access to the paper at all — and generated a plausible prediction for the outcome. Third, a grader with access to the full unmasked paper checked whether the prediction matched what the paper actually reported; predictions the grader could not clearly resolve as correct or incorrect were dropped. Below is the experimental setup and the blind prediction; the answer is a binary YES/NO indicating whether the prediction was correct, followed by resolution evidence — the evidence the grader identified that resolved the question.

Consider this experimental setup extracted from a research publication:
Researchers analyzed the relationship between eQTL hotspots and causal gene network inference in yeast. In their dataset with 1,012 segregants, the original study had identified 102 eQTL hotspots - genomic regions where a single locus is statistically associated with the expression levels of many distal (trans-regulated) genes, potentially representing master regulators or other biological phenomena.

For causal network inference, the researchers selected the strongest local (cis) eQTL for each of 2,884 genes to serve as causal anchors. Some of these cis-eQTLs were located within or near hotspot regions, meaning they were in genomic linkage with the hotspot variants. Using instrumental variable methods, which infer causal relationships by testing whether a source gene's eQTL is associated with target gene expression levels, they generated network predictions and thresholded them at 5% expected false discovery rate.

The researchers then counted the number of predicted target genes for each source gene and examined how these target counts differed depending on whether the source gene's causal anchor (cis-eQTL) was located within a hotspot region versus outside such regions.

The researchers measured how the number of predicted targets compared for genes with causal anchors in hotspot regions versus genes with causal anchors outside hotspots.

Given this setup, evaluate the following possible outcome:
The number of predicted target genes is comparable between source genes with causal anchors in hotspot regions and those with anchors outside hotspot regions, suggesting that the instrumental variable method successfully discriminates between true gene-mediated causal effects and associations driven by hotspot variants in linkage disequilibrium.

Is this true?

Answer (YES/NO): NO